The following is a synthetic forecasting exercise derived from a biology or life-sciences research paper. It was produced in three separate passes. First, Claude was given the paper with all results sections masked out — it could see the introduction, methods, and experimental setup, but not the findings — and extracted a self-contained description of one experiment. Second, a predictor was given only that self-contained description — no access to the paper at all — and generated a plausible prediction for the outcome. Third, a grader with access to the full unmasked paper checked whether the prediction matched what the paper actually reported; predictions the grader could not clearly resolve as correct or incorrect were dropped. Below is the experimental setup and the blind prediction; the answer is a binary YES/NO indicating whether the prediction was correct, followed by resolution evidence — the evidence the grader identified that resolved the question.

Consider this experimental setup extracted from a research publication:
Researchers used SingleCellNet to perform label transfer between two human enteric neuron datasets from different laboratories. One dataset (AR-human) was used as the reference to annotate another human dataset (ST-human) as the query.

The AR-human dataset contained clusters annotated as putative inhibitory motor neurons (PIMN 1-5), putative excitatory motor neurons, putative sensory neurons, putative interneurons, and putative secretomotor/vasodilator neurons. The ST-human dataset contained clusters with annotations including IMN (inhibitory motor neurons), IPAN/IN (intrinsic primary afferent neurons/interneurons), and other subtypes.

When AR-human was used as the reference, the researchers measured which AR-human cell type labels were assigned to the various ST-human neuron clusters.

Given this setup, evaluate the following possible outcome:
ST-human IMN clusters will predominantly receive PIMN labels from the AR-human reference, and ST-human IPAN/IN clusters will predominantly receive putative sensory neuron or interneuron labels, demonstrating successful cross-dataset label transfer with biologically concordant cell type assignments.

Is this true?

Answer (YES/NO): NO